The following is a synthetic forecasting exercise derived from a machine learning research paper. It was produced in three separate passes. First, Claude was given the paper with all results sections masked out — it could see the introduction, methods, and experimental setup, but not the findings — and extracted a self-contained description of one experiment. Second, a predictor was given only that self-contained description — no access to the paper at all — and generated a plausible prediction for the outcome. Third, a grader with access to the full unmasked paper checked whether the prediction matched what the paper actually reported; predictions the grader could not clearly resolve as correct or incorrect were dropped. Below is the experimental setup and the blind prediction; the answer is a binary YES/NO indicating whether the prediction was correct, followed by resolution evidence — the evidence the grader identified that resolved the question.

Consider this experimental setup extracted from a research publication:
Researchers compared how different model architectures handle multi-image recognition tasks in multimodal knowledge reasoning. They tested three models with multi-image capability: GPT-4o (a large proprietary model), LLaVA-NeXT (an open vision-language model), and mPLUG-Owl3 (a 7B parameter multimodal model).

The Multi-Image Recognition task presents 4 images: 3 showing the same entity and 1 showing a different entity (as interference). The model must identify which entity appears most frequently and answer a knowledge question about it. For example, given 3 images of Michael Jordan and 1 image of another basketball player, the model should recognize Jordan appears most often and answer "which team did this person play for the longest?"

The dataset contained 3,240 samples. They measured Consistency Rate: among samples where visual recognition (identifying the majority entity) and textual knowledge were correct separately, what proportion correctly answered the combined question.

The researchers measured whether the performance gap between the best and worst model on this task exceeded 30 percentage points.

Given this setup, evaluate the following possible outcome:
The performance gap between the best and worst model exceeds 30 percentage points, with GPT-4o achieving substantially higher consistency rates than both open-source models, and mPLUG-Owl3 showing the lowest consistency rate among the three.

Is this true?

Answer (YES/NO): YES